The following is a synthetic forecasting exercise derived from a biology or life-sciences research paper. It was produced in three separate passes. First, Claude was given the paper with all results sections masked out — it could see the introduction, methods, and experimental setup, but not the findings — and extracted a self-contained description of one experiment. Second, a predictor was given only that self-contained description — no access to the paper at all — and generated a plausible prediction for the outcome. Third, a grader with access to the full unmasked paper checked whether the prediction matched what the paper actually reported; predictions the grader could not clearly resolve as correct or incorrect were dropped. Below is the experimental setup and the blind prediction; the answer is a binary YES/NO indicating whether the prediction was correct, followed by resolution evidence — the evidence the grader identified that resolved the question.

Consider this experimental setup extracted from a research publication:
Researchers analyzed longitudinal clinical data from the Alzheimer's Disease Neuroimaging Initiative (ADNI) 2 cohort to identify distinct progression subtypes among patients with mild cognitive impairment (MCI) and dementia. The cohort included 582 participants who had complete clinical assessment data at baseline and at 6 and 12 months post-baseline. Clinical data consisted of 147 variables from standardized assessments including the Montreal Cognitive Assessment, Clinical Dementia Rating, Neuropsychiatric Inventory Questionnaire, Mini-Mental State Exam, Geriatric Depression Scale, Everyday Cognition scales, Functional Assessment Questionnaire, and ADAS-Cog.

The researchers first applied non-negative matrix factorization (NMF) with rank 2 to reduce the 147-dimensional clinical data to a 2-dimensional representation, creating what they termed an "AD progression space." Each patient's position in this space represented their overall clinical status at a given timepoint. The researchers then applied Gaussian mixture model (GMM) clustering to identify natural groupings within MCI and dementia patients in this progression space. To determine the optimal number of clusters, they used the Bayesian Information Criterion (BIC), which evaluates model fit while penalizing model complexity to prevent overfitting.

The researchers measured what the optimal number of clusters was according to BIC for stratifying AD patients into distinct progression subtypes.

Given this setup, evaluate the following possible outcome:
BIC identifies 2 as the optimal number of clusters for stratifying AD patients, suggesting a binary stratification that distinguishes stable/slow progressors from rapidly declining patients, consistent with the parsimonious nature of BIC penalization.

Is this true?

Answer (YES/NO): NO